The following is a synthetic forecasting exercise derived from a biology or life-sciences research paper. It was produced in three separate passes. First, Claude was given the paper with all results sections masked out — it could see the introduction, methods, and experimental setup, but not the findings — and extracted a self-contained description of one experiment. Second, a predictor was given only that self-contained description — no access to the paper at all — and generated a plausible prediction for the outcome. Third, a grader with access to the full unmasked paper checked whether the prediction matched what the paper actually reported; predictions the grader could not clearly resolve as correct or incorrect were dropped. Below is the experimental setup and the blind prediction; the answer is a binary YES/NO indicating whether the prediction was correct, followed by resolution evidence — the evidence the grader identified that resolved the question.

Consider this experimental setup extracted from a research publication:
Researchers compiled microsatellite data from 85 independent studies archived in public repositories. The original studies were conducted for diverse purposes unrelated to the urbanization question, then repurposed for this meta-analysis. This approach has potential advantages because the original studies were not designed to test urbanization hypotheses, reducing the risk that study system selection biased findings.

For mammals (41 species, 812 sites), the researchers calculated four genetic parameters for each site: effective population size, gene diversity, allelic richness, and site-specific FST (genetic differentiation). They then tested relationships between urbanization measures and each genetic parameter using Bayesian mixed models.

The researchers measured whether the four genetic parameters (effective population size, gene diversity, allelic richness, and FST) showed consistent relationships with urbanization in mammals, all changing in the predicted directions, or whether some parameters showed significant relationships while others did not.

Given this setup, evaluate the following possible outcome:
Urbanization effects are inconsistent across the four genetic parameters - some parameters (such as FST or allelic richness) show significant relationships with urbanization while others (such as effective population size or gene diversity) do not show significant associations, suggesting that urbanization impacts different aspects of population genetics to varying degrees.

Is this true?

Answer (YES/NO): NO